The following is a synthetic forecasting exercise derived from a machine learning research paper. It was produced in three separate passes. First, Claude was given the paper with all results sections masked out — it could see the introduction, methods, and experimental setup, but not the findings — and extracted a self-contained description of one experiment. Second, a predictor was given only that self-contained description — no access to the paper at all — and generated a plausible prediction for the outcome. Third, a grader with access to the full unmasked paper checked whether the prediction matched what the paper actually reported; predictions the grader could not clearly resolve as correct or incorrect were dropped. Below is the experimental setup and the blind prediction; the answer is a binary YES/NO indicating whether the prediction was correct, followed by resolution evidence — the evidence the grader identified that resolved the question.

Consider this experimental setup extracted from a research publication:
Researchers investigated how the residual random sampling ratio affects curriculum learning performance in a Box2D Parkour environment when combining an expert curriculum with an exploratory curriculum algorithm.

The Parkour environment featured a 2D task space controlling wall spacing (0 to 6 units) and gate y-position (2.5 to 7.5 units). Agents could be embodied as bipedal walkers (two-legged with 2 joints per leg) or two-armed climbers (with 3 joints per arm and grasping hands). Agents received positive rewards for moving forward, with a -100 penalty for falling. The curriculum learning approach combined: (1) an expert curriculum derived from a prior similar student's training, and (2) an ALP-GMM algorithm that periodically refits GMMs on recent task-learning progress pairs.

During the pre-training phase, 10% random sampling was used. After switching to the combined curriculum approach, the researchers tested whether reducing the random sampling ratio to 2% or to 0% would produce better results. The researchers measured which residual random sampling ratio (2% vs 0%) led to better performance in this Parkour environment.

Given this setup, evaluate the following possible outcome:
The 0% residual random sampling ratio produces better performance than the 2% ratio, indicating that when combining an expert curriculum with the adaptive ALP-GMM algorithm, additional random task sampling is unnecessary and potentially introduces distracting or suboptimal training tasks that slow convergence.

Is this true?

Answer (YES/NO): YES